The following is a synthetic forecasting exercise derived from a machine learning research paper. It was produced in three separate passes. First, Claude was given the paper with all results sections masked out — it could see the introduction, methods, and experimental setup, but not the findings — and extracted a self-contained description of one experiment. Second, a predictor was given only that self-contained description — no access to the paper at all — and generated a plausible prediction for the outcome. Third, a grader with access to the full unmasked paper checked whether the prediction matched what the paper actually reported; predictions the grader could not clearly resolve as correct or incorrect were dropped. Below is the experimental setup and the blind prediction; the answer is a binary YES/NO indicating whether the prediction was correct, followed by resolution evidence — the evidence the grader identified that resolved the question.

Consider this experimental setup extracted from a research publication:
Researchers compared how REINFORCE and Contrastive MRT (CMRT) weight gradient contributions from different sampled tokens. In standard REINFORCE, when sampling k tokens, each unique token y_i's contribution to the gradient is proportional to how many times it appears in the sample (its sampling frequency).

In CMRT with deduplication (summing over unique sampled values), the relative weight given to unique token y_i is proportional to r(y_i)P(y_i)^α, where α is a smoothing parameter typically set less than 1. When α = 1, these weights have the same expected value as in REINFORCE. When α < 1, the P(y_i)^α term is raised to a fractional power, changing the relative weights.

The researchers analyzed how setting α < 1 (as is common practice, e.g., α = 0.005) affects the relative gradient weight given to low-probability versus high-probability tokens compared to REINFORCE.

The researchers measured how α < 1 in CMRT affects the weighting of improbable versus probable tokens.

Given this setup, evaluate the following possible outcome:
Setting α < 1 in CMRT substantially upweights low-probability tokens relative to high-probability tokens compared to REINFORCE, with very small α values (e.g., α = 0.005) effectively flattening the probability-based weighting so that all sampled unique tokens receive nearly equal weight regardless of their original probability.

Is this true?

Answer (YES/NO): YES